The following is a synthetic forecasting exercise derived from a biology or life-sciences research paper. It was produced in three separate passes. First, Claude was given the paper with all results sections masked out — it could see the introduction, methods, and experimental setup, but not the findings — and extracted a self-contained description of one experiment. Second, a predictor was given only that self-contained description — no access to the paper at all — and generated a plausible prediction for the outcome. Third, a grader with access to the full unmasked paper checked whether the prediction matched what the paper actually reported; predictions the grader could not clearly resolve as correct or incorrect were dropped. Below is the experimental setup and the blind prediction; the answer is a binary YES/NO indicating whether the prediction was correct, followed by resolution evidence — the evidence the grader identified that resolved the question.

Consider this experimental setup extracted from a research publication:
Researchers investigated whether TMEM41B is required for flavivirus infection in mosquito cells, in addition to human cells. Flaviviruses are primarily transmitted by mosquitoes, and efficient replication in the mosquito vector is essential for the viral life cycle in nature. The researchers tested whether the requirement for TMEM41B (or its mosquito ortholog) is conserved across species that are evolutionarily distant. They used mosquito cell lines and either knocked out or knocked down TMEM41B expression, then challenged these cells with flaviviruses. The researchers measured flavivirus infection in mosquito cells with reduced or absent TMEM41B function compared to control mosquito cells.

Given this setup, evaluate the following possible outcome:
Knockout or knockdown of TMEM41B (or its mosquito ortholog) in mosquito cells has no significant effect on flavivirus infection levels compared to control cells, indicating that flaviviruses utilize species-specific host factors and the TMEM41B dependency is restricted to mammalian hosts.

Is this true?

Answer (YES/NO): NO